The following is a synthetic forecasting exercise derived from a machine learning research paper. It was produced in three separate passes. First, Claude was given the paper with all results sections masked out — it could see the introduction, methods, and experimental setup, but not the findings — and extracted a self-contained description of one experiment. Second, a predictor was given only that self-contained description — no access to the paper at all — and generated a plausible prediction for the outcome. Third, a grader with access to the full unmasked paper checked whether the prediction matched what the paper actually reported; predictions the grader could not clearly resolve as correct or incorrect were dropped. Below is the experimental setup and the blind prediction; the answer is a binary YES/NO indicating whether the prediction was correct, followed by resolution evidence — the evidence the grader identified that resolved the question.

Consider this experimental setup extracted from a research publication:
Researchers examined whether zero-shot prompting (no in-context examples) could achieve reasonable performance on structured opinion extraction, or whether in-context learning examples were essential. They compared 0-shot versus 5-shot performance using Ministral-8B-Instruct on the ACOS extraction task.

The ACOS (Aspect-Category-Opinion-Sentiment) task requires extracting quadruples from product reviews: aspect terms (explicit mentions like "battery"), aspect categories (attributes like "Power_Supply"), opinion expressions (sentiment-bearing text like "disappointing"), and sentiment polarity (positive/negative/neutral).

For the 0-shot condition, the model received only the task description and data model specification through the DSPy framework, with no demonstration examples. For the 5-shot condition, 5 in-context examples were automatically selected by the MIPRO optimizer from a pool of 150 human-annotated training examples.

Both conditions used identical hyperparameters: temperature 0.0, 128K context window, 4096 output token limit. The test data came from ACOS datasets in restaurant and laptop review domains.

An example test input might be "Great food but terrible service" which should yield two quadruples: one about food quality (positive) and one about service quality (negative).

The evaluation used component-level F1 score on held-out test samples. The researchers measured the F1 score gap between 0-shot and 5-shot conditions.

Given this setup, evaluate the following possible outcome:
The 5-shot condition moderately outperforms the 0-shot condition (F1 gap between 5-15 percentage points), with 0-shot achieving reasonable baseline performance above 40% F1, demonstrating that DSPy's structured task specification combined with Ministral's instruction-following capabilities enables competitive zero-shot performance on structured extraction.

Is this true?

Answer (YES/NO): NO